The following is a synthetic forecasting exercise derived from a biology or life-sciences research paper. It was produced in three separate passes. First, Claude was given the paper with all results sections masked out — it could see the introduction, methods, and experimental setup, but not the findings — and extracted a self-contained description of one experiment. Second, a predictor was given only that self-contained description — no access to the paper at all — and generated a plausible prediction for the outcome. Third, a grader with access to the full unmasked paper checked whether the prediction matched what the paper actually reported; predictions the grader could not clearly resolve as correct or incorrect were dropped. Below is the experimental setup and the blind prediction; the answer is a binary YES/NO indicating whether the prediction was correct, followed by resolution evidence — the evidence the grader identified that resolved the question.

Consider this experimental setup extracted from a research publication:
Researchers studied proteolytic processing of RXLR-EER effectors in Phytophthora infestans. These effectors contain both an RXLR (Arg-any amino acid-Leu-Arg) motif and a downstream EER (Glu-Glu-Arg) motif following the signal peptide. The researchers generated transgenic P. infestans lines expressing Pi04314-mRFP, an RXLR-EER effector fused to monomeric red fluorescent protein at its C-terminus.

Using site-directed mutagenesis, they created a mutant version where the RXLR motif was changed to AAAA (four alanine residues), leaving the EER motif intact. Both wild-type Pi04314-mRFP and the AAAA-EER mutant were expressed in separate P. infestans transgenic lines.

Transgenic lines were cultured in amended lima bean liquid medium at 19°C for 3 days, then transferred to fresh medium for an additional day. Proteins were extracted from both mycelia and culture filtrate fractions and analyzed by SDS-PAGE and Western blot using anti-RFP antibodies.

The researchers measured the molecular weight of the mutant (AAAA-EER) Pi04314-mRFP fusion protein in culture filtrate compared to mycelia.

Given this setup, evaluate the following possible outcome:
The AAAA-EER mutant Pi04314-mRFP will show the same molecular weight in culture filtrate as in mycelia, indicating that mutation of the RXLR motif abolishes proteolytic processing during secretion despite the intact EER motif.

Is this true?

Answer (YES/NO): NO